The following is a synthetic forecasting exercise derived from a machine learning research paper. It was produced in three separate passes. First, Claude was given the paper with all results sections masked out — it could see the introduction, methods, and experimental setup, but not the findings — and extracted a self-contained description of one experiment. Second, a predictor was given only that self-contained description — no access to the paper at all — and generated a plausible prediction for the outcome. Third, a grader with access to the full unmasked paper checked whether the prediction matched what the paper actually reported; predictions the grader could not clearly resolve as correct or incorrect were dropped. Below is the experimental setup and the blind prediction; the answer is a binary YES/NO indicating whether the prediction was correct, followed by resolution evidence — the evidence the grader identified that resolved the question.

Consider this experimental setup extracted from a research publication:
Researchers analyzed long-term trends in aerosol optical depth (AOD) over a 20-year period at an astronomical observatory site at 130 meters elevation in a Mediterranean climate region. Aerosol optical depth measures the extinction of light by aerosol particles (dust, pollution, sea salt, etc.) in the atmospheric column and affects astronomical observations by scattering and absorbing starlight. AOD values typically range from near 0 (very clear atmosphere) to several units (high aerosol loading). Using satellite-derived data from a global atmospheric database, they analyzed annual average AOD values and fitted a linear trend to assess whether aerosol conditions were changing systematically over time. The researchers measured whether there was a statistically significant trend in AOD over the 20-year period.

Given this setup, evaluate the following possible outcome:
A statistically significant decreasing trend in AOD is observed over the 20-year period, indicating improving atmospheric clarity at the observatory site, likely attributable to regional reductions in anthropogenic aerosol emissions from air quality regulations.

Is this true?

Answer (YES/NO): NO